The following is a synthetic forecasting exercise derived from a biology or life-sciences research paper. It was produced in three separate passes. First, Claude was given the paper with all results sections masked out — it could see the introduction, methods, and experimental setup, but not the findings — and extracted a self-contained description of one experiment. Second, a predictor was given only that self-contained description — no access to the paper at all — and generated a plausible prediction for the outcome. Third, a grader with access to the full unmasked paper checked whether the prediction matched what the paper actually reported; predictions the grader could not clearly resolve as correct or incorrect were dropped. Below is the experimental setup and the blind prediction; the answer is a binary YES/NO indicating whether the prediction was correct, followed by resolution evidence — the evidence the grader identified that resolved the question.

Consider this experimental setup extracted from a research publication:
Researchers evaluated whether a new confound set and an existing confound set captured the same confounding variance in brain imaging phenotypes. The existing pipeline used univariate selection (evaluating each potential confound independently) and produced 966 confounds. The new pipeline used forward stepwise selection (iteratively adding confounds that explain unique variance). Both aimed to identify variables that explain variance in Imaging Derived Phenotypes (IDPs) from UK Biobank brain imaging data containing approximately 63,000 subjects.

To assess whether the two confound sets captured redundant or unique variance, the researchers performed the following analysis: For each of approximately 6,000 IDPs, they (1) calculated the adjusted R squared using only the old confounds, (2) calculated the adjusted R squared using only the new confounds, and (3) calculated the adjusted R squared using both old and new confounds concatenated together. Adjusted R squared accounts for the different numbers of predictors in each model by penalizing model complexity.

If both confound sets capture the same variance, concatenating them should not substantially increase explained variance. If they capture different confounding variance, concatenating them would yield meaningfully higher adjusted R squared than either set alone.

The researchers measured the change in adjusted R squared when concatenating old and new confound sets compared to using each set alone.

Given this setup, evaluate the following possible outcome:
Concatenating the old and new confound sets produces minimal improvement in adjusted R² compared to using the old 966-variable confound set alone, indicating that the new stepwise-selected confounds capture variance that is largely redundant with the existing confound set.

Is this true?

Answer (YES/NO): YES